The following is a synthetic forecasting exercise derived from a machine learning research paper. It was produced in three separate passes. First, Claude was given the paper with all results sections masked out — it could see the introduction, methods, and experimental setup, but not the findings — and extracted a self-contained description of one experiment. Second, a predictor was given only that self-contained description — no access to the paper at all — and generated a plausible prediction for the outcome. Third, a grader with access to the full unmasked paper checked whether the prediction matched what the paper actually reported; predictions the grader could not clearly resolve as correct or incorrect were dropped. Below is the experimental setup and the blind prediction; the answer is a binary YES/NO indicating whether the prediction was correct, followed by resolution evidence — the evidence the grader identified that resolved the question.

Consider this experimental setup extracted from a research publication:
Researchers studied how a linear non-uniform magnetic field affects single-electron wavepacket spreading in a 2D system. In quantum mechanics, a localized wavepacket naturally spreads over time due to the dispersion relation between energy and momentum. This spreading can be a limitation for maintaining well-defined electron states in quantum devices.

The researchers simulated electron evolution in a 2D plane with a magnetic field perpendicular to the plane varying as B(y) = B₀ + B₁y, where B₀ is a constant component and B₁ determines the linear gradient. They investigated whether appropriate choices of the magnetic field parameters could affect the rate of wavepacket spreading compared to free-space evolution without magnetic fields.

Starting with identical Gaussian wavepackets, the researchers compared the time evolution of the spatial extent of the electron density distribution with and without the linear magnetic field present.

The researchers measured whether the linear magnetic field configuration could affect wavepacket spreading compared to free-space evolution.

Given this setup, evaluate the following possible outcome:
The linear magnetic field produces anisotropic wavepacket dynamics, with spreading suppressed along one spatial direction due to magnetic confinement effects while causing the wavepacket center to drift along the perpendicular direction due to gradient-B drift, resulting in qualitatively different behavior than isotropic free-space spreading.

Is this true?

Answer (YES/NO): NO